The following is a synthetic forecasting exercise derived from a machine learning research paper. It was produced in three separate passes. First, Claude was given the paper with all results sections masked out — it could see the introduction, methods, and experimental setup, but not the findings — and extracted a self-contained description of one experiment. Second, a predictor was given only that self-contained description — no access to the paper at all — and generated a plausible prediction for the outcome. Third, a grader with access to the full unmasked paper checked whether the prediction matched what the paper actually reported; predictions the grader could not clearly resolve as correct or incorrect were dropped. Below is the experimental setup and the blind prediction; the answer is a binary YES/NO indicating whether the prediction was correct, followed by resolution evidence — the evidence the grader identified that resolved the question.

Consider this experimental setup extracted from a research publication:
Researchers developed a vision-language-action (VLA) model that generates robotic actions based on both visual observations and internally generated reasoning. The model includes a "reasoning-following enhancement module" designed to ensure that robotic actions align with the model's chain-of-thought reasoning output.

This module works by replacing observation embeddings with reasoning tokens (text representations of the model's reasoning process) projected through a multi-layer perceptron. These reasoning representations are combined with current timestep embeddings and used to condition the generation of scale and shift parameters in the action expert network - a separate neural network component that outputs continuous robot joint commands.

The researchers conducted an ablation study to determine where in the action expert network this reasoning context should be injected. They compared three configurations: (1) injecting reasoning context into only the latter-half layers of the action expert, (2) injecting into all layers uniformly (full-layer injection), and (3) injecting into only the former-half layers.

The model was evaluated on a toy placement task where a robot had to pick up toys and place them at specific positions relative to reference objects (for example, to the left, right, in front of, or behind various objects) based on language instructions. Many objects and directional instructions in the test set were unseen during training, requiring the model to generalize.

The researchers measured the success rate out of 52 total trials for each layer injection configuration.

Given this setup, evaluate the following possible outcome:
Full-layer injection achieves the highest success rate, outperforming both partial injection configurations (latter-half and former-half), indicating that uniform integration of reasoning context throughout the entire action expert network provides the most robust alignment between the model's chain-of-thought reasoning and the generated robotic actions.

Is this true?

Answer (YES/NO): NO